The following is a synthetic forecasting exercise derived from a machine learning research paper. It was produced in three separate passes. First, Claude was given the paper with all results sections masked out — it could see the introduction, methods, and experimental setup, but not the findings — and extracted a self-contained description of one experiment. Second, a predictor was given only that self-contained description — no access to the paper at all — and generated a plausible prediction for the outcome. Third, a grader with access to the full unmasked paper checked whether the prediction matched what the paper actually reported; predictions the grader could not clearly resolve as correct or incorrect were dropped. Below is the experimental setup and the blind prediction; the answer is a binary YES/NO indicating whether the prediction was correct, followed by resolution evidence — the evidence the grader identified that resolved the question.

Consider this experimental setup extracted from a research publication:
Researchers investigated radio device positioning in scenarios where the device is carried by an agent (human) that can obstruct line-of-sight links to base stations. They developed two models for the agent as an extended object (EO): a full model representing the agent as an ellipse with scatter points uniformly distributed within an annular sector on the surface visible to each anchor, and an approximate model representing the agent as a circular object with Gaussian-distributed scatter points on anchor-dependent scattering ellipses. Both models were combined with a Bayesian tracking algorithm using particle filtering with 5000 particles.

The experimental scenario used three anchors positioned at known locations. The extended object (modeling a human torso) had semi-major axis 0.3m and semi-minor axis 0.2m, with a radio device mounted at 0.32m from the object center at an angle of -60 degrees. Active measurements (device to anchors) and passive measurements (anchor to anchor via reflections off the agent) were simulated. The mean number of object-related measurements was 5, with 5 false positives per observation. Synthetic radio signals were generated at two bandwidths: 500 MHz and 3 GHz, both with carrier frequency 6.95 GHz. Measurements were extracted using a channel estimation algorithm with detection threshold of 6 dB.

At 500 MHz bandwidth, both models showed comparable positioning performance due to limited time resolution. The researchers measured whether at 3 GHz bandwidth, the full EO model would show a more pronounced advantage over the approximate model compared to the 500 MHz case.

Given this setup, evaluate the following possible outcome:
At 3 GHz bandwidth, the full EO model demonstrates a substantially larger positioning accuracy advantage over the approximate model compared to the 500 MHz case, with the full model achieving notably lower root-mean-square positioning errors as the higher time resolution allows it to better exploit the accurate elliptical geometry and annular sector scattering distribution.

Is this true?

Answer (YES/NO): YES